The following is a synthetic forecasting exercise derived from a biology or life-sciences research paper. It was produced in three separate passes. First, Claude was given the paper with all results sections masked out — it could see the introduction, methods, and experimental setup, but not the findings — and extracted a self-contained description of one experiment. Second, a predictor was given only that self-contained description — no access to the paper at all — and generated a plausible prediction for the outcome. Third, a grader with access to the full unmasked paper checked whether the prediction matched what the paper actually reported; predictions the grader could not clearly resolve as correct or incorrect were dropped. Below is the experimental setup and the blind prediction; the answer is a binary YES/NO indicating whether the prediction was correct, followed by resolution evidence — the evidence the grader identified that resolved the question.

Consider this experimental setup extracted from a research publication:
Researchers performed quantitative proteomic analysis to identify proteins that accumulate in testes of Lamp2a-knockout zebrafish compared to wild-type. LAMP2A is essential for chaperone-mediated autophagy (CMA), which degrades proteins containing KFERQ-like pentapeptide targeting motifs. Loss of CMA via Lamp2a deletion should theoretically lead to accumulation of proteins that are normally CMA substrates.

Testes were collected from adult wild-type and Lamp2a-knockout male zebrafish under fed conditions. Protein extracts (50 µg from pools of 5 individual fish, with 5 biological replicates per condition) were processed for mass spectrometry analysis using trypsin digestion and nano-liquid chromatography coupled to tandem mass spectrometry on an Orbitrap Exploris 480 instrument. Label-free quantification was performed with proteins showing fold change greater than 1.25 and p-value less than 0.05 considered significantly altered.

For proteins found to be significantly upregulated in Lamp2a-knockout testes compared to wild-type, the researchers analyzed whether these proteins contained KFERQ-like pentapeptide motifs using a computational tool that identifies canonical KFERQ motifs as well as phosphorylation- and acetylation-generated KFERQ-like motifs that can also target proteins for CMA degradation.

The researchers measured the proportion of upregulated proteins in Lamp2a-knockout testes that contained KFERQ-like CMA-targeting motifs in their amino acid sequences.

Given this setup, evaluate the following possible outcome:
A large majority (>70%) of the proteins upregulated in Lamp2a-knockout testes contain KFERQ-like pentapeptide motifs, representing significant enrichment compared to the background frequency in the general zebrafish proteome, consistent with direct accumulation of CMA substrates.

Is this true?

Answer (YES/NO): NO